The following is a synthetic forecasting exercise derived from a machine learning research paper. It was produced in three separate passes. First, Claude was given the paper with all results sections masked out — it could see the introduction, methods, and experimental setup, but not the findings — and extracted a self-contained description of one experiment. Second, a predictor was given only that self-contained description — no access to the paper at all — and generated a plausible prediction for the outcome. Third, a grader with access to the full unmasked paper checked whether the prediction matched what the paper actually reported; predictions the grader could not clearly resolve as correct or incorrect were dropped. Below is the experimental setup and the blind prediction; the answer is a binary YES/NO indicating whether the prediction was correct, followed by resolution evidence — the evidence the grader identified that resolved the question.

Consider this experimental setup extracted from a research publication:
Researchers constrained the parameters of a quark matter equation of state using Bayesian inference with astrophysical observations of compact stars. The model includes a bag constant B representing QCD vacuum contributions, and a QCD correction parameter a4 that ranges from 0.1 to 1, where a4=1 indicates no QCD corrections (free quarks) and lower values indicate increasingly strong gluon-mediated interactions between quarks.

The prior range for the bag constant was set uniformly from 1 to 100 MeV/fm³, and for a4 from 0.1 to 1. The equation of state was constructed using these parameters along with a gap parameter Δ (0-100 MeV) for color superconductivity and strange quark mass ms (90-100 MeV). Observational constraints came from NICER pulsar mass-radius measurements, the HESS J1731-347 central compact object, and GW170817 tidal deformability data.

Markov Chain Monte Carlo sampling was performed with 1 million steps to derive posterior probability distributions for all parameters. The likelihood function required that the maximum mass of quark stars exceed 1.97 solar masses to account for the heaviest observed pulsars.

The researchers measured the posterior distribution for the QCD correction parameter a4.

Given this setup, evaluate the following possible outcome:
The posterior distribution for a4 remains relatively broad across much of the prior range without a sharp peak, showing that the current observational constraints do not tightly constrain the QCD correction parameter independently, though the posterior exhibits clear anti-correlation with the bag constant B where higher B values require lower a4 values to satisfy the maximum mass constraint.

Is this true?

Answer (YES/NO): NO